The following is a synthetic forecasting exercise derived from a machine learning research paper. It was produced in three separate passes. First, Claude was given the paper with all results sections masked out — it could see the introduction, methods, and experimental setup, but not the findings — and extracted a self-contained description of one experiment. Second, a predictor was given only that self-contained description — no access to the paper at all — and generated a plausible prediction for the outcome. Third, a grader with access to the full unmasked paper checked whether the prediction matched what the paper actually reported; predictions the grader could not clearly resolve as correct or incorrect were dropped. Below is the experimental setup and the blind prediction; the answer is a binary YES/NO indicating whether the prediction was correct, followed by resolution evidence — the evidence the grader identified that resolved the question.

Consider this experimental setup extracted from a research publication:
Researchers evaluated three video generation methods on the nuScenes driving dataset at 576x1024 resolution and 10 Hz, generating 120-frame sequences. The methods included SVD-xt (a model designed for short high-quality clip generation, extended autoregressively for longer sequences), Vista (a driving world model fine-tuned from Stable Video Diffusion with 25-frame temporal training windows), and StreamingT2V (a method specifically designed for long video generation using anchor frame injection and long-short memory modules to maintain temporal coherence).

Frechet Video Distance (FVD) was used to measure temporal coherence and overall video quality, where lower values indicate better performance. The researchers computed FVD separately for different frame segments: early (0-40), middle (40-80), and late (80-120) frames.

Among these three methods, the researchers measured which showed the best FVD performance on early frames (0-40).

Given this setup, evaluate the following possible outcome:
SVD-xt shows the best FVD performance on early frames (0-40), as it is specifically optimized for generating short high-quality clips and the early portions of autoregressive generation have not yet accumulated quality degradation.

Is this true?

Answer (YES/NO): NO